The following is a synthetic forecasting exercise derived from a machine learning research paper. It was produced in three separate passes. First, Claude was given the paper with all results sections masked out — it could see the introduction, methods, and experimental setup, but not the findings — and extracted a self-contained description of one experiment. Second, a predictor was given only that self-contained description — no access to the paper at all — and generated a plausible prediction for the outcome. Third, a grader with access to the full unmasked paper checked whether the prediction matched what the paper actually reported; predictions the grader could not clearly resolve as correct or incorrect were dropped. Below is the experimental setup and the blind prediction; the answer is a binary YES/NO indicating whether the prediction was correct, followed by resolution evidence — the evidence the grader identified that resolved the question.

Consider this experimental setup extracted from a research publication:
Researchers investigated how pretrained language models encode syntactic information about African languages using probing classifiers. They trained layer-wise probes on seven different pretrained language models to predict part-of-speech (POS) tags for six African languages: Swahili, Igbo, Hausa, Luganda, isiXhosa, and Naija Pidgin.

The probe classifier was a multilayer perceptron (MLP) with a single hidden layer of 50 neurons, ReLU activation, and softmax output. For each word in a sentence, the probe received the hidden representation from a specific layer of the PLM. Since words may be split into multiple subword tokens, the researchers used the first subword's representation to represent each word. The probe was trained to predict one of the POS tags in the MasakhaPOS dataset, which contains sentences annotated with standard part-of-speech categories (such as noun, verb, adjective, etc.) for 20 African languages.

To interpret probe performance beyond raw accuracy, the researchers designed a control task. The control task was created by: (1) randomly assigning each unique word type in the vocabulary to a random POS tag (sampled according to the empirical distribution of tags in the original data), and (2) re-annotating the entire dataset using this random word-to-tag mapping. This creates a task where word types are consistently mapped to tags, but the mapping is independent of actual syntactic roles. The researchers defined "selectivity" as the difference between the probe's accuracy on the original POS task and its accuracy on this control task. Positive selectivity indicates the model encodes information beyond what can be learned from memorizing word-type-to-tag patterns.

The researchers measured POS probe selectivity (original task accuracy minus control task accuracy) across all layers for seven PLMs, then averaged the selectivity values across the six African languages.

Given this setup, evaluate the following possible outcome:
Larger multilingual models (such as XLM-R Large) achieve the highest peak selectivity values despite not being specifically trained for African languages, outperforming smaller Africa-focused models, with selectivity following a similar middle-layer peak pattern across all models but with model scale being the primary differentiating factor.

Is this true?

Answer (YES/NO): NO